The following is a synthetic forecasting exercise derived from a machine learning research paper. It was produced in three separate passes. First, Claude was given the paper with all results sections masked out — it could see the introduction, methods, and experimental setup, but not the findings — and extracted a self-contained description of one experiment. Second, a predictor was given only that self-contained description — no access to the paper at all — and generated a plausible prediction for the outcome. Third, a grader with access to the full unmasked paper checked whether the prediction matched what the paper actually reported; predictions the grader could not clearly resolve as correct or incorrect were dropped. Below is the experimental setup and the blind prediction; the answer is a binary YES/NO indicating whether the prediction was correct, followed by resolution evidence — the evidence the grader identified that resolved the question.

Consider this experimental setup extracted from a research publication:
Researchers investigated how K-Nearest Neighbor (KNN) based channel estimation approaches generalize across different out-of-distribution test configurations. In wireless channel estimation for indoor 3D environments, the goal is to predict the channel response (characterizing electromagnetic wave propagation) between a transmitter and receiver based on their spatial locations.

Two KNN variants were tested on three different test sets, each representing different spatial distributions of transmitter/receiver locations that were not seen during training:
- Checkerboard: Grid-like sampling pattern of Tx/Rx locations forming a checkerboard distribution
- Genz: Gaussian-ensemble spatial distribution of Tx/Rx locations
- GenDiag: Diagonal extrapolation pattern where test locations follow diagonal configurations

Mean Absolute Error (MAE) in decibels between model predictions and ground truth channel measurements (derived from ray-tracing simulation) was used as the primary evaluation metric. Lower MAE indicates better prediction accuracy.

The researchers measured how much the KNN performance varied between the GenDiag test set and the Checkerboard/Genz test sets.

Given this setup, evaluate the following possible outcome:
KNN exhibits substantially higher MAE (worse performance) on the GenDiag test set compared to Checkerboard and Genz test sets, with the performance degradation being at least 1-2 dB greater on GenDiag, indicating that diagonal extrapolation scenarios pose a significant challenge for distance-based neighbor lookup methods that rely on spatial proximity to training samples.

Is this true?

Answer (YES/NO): NO